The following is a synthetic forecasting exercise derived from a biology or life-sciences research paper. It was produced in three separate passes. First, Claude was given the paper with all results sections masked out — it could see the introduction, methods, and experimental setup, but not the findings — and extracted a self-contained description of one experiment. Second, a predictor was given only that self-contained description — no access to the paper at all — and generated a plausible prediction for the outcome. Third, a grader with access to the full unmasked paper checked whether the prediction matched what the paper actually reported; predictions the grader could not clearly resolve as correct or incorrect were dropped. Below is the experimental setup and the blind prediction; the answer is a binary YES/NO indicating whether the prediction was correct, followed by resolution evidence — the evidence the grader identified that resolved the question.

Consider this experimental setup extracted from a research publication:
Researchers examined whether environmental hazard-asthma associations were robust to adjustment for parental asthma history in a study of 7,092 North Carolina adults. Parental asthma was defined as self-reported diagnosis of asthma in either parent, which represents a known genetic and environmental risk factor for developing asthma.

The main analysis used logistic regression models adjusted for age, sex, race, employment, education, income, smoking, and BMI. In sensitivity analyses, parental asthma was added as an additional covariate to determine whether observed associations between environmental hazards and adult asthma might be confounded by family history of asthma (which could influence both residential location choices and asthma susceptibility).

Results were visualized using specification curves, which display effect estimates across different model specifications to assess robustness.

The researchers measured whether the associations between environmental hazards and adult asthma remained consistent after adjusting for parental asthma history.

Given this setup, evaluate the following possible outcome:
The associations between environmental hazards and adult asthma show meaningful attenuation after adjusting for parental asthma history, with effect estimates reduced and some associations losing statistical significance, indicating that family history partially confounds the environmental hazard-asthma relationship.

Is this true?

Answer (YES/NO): NO